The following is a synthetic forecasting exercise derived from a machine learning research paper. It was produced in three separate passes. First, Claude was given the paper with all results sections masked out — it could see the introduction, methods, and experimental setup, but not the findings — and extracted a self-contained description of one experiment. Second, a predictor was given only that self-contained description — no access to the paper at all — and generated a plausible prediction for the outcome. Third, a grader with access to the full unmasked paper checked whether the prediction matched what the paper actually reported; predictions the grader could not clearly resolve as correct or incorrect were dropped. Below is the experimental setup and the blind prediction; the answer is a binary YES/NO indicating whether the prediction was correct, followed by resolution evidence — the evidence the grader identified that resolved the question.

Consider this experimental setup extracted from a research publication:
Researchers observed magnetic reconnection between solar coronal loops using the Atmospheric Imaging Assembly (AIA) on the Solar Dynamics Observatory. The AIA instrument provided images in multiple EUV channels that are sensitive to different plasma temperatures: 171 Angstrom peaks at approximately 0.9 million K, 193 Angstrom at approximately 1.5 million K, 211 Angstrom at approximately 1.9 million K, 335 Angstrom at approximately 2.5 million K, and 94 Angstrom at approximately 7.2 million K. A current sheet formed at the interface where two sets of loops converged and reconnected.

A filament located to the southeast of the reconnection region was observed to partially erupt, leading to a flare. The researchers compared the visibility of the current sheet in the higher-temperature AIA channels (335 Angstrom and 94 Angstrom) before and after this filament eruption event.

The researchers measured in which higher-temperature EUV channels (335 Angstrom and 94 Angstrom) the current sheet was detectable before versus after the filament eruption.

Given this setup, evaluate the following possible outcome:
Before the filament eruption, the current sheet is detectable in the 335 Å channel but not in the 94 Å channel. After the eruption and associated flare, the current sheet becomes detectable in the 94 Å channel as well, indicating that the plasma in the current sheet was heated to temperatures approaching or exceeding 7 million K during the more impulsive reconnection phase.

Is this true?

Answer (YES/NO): NO